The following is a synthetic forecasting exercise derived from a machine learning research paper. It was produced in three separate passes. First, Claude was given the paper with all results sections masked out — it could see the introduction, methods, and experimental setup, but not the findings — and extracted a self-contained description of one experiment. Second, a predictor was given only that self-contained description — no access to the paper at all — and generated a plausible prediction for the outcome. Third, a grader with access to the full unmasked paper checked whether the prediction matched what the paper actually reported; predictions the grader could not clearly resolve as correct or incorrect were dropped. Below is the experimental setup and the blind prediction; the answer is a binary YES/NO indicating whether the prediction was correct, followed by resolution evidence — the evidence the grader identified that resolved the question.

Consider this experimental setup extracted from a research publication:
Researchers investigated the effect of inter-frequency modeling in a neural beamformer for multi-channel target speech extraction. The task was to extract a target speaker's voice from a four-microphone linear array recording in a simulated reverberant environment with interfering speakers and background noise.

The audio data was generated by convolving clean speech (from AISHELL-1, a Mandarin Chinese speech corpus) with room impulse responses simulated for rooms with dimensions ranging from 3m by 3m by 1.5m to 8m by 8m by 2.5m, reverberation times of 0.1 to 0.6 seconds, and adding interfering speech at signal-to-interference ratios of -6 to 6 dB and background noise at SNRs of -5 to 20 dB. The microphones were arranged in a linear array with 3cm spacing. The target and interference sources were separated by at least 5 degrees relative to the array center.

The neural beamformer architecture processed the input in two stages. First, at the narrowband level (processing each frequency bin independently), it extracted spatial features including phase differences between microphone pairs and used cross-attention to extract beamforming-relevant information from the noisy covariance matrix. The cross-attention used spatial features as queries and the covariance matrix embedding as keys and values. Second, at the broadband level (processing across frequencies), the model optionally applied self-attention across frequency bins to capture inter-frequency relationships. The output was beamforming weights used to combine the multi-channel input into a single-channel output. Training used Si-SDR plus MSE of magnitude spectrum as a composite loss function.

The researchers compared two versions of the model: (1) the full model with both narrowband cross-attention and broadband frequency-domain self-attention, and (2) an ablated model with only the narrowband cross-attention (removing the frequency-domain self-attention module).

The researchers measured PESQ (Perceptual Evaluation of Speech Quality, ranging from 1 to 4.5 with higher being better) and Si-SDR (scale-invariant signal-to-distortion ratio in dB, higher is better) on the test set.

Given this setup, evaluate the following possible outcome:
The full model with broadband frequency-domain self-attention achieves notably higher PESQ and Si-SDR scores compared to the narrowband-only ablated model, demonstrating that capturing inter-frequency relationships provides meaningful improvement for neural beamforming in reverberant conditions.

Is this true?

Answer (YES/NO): YES